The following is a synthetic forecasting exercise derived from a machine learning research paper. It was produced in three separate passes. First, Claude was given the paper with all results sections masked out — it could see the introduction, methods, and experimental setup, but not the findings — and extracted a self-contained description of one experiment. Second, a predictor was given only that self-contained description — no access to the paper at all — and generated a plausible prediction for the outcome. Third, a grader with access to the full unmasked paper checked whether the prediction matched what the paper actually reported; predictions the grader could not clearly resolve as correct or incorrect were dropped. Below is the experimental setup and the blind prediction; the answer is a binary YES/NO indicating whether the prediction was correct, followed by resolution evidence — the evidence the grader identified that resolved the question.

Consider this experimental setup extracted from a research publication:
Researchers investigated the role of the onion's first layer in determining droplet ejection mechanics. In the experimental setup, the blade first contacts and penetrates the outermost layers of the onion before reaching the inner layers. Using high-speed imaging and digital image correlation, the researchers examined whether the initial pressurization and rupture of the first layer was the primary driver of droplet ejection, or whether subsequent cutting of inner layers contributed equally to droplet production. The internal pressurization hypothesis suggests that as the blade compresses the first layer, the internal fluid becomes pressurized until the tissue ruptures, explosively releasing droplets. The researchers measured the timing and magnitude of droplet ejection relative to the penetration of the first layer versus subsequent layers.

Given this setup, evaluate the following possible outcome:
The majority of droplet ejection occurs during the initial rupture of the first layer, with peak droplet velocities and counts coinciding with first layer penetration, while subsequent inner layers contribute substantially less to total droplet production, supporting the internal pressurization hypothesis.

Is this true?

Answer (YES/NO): YES